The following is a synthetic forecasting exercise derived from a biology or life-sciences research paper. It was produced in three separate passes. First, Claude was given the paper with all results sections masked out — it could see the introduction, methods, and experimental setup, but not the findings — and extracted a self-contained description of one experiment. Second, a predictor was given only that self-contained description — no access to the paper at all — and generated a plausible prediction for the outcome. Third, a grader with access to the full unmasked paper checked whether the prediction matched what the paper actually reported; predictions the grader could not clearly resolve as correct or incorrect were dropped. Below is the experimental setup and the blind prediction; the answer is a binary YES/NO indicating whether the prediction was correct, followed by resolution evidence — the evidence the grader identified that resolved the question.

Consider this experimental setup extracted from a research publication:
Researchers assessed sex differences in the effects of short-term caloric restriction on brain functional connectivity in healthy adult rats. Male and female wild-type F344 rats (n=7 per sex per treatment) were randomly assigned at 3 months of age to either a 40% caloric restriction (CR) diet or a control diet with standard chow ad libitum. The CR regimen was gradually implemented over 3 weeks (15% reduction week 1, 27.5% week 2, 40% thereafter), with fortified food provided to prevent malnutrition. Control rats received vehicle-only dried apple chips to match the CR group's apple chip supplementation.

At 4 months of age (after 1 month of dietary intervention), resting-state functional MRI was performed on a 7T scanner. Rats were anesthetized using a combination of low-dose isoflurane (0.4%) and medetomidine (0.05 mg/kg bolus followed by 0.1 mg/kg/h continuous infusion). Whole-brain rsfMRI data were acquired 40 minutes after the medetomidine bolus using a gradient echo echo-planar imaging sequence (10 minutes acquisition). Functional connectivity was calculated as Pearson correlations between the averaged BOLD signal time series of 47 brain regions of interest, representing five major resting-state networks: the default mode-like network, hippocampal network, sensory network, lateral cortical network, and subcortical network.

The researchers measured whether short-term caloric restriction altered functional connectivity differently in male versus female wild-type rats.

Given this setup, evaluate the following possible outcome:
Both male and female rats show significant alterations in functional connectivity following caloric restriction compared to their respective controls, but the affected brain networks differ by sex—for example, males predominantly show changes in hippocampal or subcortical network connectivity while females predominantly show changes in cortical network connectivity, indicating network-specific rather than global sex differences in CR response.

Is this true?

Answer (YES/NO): NO